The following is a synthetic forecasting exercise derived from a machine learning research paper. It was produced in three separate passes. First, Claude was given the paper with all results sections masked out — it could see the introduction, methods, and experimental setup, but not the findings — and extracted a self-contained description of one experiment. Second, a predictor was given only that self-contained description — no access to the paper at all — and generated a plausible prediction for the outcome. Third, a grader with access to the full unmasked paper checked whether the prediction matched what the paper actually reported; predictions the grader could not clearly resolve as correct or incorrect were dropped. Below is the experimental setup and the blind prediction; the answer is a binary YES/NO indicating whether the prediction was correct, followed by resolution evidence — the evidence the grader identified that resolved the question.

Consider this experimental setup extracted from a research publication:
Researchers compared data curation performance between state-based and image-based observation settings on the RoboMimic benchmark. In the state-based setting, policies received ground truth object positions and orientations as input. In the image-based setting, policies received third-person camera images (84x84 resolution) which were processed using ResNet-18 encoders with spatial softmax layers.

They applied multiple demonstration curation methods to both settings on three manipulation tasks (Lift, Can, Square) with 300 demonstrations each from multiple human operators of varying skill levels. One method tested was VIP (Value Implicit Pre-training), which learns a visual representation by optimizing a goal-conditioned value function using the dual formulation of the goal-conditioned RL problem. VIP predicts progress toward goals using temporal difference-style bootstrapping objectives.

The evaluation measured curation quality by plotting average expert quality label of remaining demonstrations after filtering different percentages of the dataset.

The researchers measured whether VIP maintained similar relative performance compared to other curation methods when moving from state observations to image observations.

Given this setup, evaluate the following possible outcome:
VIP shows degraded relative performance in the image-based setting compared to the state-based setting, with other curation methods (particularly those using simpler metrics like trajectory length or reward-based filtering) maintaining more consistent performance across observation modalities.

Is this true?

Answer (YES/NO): NO